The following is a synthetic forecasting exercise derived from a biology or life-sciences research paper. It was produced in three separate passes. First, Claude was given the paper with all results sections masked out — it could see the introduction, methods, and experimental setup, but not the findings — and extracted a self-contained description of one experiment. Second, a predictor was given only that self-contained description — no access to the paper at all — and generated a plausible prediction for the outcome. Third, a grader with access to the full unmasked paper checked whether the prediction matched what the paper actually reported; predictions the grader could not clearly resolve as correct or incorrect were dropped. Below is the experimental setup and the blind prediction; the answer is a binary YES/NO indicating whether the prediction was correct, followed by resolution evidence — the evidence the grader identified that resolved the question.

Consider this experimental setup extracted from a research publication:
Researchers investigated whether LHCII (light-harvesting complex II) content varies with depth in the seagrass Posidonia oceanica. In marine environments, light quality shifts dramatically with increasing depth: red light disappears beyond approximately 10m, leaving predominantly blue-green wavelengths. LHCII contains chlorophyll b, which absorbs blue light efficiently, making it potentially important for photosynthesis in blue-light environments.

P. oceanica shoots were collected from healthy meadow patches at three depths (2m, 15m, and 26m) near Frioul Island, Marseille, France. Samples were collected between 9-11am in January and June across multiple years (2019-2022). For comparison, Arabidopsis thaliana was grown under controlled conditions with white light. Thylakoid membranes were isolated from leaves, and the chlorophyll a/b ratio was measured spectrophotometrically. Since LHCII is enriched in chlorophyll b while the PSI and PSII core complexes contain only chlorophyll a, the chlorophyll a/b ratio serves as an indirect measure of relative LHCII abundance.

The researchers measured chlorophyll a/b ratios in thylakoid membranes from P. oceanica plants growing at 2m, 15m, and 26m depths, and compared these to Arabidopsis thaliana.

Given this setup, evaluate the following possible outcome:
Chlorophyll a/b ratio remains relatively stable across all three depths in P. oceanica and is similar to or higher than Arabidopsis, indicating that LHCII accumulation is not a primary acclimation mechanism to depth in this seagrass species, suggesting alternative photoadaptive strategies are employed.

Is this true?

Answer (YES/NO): NO